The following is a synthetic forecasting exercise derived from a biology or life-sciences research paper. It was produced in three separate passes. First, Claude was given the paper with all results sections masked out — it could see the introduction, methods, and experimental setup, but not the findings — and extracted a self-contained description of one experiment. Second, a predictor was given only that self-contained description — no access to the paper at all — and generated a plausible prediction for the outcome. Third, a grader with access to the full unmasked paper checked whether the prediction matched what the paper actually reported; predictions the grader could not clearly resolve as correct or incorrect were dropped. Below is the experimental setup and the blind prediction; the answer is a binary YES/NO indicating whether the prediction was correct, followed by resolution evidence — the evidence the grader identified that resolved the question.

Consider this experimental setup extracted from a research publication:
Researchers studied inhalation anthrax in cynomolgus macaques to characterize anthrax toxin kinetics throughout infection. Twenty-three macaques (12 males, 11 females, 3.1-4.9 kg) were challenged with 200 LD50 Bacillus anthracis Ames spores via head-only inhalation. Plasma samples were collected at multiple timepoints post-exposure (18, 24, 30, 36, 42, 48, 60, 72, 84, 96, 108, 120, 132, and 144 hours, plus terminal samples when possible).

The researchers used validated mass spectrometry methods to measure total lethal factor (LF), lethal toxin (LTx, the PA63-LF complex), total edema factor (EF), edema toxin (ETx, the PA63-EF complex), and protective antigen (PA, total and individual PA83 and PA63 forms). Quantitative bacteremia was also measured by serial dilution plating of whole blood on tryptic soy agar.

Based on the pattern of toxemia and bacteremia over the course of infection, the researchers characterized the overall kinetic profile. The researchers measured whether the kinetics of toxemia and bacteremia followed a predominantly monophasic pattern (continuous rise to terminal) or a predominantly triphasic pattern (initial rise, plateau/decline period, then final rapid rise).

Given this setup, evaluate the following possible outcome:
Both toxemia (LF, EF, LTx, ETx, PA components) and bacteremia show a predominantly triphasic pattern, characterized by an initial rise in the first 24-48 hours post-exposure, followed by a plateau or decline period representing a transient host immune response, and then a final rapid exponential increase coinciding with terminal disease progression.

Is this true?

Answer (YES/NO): YES